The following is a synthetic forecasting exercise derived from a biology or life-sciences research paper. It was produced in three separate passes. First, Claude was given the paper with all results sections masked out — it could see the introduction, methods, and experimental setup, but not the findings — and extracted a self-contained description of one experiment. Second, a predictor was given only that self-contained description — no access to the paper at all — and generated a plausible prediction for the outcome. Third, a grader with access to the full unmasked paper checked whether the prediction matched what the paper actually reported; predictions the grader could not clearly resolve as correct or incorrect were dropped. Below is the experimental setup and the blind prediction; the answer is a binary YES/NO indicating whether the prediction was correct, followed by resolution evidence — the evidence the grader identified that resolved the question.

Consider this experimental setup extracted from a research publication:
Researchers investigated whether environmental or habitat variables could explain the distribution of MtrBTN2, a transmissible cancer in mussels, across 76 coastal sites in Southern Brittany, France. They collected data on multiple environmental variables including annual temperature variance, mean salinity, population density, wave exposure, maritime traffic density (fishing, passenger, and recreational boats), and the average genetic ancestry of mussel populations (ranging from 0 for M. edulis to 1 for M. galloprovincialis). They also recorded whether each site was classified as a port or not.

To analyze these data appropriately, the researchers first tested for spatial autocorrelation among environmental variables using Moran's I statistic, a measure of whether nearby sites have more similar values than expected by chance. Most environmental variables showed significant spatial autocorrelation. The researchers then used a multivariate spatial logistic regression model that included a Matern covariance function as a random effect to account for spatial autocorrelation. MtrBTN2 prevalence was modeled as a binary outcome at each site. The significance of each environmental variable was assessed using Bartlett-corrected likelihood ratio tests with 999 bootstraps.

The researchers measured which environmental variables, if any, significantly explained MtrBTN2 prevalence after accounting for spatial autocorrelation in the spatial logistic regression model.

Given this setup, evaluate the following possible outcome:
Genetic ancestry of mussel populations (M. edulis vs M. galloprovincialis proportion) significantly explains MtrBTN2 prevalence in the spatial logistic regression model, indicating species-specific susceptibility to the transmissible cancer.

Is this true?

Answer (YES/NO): NO